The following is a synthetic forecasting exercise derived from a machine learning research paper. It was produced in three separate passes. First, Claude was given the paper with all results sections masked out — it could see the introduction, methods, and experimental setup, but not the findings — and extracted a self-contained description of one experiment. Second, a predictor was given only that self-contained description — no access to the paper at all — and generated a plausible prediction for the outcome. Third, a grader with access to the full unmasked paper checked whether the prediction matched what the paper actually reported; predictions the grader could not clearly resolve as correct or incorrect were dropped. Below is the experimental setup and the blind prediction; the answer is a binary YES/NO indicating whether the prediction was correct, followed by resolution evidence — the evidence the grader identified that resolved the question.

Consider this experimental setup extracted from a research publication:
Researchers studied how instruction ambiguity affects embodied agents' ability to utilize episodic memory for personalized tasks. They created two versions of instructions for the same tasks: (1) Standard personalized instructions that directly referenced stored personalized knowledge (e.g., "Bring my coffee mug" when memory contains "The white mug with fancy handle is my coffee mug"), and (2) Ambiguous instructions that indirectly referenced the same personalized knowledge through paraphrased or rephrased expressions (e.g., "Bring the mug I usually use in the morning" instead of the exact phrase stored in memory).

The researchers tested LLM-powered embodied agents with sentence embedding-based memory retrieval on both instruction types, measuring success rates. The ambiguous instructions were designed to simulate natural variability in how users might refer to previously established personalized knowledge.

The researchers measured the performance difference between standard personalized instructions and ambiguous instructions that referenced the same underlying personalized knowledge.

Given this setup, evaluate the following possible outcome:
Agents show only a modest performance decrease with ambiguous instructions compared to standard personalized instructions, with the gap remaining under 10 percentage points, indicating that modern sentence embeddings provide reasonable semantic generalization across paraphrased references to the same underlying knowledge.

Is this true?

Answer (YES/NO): NO